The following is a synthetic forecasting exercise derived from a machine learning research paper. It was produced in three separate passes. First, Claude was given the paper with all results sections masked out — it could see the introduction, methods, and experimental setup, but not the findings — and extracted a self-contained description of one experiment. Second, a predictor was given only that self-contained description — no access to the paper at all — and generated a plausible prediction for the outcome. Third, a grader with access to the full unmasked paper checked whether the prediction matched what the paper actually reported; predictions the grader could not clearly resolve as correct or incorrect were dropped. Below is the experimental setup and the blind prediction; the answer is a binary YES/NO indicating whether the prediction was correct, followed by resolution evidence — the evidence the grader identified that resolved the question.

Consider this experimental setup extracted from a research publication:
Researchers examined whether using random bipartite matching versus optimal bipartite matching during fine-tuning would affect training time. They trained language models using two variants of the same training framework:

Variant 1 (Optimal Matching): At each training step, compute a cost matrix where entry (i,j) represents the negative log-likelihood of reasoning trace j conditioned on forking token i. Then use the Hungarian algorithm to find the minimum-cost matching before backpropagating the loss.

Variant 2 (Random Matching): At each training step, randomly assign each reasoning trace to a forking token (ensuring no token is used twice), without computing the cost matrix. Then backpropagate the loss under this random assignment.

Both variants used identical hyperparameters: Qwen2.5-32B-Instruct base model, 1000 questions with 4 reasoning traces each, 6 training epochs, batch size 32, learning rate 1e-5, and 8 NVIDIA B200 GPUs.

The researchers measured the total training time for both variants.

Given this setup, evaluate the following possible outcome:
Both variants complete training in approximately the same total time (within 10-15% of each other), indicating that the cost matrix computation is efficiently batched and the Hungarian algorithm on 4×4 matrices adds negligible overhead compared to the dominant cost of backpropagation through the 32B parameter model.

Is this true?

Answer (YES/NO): YES